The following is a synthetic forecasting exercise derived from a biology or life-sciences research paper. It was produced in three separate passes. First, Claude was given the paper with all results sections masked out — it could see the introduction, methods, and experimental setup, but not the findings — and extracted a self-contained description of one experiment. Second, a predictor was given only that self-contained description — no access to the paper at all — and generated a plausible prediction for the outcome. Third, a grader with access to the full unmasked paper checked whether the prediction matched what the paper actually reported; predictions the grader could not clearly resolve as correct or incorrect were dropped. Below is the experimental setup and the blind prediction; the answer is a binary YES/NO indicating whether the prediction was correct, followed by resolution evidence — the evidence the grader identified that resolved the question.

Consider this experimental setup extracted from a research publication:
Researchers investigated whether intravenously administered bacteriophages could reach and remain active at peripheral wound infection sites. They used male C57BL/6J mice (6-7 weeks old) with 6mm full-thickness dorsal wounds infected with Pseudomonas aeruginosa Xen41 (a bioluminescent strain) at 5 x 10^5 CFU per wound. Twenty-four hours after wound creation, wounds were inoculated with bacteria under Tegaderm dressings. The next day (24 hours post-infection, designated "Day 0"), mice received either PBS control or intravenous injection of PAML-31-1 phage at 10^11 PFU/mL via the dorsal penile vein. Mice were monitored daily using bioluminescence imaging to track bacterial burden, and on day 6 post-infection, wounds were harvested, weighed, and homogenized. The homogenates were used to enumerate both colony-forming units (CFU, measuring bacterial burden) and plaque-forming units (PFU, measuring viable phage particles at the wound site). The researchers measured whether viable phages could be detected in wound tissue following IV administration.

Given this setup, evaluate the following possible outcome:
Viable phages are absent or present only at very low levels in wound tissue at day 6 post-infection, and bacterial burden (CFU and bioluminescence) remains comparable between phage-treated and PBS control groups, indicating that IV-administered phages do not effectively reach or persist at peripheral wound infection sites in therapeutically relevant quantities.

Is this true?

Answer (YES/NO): NO